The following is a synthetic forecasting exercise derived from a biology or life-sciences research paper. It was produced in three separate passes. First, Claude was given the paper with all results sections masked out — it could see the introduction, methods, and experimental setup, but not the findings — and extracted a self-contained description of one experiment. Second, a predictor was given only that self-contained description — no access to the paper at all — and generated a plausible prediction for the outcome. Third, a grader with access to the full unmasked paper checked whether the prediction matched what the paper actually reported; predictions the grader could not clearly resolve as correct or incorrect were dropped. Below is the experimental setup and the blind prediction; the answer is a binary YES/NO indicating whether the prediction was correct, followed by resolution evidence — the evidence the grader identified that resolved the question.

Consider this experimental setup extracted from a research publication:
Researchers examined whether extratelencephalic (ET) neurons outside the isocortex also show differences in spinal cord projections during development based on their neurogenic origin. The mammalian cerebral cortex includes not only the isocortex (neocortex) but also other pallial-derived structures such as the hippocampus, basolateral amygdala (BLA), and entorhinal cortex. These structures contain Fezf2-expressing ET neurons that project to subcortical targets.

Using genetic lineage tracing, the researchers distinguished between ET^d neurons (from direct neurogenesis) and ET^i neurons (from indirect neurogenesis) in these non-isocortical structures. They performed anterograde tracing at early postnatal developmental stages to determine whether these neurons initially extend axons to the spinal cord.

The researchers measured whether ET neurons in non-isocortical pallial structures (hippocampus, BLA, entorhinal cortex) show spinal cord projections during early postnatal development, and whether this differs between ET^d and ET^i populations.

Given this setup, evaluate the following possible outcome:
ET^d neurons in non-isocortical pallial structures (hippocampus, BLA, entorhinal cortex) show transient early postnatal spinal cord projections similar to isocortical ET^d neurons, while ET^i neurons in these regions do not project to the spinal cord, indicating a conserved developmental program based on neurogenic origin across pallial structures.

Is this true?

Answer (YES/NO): NO